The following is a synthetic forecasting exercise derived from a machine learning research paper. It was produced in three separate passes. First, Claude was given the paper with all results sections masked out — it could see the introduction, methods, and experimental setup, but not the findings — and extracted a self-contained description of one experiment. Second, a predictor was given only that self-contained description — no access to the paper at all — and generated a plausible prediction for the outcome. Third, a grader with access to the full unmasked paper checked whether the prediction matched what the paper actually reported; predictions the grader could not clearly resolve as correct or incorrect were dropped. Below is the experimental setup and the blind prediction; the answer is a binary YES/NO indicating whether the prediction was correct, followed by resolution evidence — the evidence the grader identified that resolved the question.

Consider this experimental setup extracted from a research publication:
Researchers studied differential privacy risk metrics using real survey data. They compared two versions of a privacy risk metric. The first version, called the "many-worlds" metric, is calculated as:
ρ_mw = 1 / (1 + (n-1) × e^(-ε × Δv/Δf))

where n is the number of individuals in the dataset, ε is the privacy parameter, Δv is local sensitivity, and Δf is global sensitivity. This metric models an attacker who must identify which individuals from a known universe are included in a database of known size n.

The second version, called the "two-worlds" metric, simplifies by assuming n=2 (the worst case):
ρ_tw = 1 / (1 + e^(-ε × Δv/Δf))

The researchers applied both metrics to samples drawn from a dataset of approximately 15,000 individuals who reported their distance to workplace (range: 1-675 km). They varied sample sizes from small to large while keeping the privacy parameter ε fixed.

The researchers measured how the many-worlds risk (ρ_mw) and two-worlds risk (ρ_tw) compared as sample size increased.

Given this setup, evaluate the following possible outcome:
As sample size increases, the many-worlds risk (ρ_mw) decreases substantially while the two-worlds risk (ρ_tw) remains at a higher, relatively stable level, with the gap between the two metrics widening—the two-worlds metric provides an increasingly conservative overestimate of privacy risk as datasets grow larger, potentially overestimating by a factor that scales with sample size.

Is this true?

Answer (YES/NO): YES